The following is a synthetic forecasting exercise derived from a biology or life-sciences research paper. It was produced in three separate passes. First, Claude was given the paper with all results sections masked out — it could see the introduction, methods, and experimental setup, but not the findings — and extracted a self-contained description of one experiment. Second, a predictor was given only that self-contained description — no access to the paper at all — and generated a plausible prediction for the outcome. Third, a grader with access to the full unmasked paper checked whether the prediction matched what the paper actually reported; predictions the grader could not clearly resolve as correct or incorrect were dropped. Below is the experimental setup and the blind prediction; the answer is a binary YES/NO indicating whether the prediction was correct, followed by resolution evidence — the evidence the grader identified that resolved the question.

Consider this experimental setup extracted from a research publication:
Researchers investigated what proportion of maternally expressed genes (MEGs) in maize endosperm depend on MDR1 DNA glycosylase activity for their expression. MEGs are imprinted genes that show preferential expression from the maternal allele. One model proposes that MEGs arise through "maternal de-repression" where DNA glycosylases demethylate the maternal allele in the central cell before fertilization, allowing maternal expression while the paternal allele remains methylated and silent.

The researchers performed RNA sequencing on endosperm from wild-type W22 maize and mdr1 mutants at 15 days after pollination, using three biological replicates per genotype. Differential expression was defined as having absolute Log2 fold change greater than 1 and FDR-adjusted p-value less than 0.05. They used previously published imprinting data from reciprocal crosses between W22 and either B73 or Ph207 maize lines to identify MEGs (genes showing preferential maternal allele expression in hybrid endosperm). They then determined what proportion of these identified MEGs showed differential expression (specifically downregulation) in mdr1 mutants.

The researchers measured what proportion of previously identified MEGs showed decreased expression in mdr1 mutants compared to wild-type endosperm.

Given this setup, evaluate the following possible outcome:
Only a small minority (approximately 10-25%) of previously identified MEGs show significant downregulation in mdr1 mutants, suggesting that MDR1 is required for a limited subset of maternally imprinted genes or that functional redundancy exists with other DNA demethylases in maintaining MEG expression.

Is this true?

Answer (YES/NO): NO